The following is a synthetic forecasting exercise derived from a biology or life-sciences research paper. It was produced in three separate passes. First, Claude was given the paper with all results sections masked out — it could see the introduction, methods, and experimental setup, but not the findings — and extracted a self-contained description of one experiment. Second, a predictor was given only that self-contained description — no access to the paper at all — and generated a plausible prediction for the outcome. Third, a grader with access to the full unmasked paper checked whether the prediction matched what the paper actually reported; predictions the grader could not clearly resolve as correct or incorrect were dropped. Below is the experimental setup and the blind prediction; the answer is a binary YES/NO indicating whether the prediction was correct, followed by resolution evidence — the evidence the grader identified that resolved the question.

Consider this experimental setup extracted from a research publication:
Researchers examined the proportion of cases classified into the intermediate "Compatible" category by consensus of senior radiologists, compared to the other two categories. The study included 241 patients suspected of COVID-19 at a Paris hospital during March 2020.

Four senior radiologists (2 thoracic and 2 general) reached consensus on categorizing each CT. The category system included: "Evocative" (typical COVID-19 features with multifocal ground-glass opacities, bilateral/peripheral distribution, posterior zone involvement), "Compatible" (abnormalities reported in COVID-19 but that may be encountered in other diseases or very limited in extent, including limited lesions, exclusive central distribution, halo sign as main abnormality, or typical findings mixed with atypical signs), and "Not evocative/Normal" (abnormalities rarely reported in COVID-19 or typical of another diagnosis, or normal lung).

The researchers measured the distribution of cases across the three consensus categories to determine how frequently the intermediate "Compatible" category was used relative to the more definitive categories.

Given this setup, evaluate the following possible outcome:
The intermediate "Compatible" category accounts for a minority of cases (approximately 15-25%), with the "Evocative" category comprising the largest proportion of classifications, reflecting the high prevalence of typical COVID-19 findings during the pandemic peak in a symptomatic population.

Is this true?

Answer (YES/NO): NO